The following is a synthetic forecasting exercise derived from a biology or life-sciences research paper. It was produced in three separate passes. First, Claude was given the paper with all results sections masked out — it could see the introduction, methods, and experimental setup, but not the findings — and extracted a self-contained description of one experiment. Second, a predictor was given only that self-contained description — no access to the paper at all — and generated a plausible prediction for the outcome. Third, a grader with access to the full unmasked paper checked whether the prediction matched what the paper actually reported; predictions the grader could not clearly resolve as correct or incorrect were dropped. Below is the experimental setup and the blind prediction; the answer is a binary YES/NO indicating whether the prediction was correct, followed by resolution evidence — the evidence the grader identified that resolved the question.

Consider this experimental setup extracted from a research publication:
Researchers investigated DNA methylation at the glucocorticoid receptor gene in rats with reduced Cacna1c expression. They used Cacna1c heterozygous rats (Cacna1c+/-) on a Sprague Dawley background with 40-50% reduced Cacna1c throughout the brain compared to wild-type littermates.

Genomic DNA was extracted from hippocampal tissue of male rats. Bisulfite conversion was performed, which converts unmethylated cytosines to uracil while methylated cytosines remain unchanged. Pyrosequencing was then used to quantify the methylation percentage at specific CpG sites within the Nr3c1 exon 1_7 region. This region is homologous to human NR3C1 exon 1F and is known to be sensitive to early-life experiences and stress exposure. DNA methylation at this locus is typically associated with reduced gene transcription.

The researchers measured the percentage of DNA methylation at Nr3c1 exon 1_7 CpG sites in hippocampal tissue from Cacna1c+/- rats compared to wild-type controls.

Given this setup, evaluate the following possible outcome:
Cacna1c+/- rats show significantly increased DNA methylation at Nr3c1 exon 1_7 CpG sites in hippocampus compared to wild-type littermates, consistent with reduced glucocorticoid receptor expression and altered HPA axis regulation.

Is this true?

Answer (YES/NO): NO